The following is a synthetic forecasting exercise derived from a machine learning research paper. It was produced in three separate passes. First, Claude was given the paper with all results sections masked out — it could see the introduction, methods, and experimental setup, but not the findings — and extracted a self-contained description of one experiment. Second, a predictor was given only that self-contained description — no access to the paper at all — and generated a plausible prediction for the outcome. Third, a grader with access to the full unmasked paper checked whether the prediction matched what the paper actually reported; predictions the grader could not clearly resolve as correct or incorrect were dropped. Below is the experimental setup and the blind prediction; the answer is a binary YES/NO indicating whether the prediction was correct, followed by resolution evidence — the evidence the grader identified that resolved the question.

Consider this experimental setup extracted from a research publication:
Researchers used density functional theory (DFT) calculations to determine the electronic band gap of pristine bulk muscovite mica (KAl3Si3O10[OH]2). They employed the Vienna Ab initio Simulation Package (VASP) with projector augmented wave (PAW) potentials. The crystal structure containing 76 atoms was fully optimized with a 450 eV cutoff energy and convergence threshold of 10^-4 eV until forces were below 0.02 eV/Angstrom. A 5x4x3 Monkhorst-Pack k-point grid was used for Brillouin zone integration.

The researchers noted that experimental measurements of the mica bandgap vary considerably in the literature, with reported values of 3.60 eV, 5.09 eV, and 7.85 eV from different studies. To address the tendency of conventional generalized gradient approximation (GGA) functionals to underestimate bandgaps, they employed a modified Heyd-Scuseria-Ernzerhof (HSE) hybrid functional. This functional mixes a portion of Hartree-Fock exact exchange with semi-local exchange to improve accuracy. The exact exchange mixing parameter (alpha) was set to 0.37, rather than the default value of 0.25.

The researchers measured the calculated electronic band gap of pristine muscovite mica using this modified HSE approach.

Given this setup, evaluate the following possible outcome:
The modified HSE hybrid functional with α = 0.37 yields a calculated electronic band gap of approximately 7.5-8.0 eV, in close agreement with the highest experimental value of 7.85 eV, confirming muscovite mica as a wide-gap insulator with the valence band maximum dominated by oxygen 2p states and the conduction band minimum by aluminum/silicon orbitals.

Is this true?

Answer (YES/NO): YES